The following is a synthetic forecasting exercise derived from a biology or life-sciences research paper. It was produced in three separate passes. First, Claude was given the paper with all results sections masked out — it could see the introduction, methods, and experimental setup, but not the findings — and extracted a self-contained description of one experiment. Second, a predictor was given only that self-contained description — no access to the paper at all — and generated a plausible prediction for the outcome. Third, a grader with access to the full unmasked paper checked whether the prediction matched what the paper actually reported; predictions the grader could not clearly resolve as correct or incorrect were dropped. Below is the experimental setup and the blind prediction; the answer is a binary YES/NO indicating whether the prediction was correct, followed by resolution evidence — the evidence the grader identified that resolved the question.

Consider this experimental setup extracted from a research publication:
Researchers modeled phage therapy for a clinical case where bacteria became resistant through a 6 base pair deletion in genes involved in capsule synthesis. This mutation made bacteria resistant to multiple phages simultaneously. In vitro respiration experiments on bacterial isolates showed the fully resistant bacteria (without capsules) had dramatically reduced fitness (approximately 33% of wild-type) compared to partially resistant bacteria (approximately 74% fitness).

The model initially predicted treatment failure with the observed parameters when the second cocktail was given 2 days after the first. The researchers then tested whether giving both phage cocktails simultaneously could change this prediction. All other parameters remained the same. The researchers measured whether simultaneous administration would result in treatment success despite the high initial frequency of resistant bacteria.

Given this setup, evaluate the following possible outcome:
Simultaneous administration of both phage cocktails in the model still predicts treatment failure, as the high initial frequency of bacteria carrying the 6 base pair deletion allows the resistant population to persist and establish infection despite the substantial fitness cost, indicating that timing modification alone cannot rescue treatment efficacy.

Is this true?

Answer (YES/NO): NO